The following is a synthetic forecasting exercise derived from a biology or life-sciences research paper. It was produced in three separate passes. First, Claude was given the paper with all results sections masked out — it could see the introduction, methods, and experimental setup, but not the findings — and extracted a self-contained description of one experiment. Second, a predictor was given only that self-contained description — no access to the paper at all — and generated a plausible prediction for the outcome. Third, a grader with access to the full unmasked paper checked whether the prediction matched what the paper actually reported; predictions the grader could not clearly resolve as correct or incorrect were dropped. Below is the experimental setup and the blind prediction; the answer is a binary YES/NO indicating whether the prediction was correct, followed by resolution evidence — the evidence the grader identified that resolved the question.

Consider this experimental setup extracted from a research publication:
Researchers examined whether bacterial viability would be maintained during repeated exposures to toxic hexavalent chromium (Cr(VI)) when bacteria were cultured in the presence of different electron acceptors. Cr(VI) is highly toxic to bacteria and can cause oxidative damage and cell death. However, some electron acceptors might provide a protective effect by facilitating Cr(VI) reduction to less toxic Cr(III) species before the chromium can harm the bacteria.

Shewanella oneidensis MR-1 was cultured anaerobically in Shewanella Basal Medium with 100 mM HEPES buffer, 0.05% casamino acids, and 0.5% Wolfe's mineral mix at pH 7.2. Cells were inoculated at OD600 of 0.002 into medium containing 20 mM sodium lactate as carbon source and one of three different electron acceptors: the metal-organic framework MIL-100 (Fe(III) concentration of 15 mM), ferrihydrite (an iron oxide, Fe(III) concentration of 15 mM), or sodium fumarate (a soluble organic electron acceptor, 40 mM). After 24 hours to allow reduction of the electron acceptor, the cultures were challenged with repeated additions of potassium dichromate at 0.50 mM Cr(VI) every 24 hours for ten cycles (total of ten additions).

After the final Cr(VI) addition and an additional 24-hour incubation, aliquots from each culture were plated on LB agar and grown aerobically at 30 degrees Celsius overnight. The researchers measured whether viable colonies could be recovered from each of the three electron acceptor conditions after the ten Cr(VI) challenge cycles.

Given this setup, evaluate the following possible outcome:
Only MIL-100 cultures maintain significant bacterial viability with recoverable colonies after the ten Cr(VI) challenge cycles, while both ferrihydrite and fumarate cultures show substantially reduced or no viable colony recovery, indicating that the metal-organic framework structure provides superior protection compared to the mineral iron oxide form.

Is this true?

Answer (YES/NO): YES